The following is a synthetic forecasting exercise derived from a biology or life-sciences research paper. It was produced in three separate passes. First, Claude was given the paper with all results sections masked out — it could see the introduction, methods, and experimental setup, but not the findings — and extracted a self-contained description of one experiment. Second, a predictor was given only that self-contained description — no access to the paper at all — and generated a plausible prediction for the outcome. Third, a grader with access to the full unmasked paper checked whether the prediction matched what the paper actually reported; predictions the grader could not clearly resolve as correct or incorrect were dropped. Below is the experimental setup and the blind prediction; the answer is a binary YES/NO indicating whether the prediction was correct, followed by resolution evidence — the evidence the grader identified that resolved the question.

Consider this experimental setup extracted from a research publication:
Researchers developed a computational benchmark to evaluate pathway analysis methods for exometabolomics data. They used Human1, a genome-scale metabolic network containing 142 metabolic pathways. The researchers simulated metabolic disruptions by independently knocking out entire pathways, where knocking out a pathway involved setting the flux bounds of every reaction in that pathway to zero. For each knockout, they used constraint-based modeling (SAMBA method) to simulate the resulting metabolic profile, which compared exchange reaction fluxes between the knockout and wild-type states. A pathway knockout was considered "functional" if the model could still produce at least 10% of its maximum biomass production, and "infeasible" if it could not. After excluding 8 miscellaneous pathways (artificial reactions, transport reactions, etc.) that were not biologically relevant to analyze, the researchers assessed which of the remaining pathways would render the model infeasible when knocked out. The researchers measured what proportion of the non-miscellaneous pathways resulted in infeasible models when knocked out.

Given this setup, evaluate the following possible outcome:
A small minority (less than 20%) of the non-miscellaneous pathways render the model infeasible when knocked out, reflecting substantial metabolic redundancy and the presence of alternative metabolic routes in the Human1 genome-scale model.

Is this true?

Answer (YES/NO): YES